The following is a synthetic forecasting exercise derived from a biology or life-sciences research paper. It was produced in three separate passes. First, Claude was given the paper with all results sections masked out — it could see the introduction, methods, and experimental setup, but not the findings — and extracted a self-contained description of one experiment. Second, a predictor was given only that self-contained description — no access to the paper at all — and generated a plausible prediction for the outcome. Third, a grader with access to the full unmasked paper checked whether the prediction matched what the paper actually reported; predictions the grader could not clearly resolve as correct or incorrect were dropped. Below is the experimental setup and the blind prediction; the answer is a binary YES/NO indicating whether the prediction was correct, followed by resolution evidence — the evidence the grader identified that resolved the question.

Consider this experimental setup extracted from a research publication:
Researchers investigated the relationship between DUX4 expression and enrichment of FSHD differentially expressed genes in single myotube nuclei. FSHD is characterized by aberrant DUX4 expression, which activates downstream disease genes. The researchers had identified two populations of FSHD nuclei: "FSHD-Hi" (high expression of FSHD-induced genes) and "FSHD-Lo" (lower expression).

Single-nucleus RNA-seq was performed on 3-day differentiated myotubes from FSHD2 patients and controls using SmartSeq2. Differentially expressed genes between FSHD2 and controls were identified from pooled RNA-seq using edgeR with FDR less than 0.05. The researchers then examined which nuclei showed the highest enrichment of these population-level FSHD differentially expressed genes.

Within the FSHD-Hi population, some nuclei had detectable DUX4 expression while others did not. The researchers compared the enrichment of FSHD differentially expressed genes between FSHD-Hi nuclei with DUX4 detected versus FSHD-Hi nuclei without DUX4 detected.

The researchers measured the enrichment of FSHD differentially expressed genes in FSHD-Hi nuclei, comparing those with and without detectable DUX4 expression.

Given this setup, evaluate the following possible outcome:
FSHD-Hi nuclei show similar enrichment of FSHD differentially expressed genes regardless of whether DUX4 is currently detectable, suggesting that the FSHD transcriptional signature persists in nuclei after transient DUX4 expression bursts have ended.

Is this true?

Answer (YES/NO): YES